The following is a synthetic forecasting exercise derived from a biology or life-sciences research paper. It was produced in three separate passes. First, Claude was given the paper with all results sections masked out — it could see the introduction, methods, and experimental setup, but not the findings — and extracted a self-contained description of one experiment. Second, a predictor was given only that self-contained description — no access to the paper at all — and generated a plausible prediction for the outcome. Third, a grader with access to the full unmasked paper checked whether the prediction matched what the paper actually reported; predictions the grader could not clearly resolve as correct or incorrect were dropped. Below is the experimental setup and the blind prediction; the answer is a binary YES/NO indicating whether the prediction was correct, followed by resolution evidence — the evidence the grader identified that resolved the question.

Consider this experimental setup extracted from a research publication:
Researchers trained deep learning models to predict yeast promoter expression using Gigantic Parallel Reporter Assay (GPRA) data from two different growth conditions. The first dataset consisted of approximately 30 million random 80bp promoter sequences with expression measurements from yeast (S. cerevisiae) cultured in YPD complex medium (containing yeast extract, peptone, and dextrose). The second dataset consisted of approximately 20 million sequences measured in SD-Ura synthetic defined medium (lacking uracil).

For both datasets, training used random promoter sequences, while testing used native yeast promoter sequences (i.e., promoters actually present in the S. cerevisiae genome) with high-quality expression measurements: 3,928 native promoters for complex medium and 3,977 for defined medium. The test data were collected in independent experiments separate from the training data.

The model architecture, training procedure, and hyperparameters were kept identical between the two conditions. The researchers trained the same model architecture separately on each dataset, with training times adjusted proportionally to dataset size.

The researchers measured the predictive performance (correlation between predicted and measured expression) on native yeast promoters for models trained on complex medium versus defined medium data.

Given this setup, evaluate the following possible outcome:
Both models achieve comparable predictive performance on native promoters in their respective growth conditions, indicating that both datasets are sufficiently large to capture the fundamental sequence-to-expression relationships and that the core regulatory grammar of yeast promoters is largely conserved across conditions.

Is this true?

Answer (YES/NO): YES